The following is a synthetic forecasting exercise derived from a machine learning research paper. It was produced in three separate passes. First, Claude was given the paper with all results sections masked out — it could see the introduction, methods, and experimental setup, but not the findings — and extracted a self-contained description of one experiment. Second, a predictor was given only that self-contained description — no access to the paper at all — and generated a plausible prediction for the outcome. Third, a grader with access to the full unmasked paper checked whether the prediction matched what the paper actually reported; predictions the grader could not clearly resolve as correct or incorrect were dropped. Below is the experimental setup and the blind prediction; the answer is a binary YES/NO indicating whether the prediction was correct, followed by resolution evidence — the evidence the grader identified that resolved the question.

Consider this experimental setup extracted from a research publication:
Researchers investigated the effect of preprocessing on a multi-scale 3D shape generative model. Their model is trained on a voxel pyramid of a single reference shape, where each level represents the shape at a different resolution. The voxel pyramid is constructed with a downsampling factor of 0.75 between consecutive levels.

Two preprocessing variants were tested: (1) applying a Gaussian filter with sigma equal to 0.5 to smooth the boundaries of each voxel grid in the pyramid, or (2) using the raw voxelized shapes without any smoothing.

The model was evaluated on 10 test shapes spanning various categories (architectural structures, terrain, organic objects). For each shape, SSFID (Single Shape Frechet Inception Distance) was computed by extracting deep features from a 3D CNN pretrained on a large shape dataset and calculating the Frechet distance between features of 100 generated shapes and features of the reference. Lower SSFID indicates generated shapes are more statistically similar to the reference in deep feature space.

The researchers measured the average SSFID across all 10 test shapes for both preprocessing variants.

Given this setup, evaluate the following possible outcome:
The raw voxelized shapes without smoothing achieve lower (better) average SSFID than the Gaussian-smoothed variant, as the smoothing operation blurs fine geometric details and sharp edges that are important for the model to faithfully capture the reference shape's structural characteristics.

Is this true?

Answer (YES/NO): NO